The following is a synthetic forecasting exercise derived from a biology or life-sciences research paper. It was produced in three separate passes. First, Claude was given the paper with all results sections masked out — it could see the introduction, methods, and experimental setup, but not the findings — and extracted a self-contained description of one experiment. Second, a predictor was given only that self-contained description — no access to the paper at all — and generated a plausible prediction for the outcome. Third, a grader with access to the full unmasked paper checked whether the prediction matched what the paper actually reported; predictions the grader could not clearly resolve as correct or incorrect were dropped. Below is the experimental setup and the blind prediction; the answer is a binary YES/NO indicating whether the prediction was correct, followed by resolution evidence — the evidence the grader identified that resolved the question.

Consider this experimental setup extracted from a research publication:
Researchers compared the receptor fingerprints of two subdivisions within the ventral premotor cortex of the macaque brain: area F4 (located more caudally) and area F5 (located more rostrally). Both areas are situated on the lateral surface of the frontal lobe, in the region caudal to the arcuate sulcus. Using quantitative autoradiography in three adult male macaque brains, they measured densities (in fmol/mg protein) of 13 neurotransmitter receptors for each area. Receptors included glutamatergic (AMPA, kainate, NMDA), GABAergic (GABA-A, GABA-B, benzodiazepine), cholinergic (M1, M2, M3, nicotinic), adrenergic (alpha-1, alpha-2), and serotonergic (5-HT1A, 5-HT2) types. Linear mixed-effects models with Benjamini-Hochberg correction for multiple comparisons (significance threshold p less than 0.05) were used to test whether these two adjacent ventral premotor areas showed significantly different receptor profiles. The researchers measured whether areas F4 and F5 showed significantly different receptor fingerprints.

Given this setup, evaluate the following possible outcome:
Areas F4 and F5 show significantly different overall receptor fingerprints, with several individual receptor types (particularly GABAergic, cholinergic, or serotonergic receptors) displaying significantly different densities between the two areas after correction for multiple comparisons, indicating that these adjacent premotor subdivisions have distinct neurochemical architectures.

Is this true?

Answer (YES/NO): NO